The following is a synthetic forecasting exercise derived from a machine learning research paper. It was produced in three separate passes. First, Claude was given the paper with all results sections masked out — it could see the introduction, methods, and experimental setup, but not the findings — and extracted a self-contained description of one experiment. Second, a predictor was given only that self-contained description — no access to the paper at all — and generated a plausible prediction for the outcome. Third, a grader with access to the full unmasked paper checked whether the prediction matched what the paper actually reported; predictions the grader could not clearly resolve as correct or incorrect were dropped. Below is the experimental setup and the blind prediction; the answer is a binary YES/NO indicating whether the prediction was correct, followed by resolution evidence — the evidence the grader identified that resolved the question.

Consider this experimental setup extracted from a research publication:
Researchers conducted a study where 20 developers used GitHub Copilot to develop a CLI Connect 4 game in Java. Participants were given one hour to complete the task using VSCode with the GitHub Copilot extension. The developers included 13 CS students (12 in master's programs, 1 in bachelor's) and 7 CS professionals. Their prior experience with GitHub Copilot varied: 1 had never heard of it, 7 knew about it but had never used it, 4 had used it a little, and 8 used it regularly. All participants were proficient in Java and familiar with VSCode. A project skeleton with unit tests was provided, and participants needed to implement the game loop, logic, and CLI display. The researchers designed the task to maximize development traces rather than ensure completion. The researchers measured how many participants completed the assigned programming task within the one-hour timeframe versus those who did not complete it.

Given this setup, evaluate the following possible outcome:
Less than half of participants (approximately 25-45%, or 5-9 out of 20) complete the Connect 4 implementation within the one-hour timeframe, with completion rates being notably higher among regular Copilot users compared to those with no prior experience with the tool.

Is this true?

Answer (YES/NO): NO